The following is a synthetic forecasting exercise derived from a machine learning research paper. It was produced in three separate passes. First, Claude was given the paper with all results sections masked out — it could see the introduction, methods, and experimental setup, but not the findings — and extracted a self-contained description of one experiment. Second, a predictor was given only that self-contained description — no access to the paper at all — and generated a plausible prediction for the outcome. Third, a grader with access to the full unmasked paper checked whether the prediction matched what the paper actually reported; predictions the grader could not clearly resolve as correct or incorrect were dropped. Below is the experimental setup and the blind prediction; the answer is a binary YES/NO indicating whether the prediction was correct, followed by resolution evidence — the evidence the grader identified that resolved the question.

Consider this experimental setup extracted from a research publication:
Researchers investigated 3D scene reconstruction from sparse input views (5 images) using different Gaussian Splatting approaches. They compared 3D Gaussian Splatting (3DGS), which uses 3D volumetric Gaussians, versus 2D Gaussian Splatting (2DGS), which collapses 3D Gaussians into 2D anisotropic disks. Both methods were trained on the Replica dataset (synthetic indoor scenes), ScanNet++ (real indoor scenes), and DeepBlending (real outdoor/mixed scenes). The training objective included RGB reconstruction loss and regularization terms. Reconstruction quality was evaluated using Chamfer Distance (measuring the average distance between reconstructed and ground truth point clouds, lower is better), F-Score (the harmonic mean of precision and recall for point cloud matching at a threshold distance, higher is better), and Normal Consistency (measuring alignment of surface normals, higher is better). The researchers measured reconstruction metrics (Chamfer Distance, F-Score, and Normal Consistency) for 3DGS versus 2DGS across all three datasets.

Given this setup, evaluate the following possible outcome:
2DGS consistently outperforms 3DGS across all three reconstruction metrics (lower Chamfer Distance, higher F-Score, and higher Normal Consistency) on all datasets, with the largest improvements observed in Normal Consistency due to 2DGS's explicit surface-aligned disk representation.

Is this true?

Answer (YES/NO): NO